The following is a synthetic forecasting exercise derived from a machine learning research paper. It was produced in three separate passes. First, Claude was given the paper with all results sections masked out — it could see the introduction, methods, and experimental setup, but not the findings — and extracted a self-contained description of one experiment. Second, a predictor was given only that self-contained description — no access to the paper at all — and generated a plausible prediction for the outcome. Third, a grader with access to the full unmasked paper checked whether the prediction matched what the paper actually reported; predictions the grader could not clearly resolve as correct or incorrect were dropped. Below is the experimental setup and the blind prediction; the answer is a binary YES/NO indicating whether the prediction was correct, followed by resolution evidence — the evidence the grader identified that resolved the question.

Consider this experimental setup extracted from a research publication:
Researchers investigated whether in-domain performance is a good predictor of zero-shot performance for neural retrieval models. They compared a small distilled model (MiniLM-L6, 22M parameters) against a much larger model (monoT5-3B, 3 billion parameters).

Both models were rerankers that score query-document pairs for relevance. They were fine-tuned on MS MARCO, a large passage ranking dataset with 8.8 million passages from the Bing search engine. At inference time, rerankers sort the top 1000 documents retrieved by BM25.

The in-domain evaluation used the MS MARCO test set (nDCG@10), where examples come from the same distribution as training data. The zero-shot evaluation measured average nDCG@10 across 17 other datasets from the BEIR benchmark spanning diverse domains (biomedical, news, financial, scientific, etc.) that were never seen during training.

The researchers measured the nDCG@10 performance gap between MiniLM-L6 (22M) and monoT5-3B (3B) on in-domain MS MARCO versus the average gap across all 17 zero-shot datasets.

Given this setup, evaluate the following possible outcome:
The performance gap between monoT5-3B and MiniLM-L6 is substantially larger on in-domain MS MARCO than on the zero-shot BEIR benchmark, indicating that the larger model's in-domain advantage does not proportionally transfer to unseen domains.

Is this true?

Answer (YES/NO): NO